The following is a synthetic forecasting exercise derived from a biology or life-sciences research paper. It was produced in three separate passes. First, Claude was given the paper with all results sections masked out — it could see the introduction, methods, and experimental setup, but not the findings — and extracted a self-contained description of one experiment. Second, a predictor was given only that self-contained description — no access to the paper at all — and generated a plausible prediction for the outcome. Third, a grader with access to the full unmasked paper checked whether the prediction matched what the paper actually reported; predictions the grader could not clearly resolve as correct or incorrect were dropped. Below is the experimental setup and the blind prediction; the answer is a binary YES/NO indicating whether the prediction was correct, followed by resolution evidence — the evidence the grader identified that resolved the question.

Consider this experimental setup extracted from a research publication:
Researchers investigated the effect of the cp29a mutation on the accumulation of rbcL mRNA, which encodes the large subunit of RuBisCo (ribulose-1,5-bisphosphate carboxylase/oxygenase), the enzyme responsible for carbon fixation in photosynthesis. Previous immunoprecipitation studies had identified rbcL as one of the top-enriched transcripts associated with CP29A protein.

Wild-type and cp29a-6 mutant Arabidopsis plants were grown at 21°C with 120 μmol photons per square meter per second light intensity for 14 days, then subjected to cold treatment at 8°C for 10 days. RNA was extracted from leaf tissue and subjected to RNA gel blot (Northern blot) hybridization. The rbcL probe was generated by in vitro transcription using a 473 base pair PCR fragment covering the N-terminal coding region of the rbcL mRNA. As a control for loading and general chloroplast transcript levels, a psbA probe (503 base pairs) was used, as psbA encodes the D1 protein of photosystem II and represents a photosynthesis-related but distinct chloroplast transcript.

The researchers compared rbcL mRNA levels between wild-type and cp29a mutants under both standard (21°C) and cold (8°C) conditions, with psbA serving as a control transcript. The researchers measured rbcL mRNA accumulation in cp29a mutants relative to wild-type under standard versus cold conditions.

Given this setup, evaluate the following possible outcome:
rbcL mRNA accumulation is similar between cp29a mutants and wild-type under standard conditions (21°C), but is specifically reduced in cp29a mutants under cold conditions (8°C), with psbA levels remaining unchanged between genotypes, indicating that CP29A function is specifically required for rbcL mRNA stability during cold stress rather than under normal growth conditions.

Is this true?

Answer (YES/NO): NO